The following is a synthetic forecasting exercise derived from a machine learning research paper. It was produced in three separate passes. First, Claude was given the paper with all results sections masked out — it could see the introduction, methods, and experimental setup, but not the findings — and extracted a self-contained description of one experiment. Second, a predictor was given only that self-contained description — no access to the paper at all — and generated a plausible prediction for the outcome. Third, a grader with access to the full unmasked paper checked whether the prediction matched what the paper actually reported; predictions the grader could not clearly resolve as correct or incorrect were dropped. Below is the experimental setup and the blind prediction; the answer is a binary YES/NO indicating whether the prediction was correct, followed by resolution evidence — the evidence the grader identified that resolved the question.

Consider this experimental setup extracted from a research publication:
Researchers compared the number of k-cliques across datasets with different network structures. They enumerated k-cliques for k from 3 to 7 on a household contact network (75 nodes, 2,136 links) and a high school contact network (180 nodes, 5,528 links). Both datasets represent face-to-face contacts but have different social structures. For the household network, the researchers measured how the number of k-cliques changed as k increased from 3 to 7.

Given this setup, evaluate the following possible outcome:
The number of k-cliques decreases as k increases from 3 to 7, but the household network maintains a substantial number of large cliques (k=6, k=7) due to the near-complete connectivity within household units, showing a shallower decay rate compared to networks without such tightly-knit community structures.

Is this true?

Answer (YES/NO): NO